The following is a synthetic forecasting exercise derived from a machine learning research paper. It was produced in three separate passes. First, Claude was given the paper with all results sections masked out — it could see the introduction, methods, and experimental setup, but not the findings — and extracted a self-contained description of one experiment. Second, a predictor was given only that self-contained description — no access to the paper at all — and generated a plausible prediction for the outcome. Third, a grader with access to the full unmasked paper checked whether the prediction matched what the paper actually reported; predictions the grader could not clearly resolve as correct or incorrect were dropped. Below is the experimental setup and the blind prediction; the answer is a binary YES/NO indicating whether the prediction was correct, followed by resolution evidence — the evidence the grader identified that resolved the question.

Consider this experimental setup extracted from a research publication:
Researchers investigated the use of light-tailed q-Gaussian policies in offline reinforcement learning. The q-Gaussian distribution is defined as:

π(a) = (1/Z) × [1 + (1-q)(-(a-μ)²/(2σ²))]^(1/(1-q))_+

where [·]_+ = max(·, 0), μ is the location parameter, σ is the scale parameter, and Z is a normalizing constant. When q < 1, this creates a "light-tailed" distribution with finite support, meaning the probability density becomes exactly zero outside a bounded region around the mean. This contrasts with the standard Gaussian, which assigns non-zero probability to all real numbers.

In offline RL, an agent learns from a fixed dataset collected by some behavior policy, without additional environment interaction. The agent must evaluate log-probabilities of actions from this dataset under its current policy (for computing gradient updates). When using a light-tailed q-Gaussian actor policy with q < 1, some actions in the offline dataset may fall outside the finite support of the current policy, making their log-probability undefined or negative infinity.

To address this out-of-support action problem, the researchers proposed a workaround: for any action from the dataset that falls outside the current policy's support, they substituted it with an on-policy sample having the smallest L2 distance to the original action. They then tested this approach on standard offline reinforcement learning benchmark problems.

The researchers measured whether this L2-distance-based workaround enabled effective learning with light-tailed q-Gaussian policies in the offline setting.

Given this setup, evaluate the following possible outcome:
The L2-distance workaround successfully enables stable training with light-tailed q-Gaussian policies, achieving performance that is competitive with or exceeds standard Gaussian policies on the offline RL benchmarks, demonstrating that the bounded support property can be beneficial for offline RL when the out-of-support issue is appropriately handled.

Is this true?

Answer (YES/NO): NO